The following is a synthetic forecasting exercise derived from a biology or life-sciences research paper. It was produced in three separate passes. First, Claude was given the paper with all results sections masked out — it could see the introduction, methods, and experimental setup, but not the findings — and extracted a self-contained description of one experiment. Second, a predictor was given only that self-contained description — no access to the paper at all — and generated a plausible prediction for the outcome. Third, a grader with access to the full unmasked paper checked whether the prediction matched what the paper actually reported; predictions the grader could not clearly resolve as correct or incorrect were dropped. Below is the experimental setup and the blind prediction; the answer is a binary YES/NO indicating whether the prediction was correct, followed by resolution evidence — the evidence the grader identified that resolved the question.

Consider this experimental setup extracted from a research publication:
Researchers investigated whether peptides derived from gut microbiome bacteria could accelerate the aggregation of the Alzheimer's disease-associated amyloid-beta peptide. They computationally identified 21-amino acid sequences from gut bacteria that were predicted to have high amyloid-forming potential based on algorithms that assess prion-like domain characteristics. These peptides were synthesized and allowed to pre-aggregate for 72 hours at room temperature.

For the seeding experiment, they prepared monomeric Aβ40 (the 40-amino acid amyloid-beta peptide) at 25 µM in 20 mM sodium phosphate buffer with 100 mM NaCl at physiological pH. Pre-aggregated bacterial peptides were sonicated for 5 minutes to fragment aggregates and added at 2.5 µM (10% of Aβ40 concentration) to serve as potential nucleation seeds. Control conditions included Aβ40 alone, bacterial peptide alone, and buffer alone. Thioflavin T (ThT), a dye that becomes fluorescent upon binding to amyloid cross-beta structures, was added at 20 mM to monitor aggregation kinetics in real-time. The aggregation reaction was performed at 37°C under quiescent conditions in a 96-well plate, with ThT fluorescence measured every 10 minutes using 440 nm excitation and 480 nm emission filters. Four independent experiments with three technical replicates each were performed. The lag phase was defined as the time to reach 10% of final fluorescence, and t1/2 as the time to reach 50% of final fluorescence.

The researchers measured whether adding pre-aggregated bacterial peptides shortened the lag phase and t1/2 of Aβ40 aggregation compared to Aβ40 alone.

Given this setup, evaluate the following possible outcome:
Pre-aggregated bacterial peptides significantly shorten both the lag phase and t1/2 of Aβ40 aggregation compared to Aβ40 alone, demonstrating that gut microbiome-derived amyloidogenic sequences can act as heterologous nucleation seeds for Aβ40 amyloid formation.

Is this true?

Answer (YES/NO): YES